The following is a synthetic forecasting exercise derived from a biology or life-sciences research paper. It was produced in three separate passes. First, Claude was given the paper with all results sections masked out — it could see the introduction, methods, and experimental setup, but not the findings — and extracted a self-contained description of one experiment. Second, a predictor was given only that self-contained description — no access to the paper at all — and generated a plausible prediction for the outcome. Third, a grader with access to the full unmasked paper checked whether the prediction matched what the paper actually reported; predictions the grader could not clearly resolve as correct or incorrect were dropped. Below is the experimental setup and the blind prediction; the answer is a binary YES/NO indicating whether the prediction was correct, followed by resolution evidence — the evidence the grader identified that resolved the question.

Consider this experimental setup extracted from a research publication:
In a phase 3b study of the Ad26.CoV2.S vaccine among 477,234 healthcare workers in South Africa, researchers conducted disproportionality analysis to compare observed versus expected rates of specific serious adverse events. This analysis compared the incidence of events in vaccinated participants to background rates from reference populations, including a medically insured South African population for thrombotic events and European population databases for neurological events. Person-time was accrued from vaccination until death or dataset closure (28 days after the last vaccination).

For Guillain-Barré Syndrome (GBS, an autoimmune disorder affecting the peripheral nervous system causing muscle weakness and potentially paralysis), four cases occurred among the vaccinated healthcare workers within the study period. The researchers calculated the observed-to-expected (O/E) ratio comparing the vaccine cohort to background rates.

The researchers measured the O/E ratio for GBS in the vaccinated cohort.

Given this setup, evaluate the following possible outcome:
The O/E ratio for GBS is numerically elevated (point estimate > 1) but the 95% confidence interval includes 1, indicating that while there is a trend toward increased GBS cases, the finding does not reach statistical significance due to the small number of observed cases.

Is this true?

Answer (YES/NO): NO